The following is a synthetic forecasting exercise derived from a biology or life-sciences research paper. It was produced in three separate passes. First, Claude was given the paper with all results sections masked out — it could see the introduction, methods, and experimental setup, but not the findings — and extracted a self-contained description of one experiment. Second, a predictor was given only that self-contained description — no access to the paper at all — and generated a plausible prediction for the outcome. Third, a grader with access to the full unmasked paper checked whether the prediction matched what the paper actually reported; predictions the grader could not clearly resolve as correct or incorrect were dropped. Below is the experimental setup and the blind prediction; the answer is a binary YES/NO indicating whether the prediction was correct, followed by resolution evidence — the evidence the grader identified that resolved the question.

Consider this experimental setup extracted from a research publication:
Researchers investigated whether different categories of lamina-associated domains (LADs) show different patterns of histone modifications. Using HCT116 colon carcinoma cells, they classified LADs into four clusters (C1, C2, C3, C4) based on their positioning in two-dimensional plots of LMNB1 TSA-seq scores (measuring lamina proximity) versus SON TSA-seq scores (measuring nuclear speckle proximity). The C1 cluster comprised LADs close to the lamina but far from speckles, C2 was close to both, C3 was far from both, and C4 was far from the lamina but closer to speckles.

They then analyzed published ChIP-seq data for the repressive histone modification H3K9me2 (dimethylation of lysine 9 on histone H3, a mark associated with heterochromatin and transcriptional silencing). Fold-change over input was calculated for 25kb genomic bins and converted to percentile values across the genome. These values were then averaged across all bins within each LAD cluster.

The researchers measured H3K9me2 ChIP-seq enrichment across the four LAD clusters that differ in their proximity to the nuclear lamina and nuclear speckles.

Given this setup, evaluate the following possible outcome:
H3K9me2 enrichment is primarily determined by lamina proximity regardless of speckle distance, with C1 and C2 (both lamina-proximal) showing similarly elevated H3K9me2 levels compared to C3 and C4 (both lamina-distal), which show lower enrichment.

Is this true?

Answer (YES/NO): NO